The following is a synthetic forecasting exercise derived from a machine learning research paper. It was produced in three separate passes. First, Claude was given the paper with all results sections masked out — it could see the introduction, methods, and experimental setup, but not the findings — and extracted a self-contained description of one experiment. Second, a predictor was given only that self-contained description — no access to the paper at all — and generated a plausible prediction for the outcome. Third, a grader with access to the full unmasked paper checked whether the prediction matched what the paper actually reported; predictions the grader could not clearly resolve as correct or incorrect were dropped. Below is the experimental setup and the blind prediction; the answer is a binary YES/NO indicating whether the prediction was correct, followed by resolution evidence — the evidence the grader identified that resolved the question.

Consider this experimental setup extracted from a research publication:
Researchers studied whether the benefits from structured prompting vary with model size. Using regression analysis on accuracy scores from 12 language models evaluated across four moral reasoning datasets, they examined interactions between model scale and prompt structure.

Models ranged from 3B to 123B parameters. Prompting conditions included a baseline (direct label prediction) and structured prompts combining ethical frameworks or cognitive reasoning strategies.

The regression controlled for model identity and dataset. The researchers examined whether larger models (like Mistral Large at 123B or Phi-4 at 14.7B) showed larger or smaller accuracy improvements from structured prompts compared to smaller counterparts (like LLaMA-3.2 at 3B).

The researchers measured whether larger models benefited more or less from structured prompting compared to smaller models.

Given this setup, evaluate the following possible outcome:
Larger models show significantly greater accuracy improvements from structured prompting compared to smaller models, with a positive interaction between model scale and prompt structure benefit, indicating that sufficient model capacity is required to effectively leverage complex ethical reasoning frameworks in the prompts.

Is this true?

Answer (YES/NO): YES